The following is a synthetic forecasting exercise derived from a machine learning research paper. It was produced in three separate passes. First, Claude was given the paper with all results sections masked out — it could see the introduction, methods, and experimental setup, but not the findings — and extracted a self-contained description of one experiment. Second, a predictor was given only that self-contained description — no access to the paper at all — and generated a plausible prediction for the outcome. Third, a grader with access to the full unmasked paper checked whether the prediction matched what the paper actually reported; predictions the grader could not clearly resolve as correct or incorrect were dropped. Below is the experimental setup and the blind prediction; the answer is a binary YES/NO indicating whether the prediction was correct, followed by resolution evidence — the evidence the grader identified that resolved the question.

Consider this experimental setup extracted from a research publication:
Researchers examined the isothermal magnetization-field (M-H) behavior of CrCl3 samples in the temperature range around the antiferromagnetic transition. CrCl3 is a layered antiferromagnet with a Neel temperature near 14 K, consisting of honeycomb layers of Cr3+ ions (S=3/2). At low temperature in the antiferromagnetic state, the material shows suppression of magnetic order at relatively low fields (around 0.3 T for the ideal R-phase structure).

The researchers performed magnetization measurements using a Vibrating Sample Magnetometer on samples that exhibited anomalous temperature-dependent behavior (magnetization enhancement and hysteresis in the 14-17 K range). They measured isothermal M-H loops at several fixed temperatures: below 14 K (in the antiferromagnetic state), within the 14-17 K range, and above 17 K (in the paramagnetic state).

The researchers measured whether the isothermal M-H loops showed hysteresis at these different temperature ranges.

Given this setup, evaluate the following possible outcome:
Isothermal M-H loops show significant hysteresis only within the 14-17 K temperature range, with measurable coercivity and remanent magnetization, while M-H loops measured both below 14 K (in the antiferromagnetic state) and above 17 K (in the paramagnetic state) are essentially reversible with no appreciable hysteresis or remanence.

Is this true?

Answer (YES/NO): YES